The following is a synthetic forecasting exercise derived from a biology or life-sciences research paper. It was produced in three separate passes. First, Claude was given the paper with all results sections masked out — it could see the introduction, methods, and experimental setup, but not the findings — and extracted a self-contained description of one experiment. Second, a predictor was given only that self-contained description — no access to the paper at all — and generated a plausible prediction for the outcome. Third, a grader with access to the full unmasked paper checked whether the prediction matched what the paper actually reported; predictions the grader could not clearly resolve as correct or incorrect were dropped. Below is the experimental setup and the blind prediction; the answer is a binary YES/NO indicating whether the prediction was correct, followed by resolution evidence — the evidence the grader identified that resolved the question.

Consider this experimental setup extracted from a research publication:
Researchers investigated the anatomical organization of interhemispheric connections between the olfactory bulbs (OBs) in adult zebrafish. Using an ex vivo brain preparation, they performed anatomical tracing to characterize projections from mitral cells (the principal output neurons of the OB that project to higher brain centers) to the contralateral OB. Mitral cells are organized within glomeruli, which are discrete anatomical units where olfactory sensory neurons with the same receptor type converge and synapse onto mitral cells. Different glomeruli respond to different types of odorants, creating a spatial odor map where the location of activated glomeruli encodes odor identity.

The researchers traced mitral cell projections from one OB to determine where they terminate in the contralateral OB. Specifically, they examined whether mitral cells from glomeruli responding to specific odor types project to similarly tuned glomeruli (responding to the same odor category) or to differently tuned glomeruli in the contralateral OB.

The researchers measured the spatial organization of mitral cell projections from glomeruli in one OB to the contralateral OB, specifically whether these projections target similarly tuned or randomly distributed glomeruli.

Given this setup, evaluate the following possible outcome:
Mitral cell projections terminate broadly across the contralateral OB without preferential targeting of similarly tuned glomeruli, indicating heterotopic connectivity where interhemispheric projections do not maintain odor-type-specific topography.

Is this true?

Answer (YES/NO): NO